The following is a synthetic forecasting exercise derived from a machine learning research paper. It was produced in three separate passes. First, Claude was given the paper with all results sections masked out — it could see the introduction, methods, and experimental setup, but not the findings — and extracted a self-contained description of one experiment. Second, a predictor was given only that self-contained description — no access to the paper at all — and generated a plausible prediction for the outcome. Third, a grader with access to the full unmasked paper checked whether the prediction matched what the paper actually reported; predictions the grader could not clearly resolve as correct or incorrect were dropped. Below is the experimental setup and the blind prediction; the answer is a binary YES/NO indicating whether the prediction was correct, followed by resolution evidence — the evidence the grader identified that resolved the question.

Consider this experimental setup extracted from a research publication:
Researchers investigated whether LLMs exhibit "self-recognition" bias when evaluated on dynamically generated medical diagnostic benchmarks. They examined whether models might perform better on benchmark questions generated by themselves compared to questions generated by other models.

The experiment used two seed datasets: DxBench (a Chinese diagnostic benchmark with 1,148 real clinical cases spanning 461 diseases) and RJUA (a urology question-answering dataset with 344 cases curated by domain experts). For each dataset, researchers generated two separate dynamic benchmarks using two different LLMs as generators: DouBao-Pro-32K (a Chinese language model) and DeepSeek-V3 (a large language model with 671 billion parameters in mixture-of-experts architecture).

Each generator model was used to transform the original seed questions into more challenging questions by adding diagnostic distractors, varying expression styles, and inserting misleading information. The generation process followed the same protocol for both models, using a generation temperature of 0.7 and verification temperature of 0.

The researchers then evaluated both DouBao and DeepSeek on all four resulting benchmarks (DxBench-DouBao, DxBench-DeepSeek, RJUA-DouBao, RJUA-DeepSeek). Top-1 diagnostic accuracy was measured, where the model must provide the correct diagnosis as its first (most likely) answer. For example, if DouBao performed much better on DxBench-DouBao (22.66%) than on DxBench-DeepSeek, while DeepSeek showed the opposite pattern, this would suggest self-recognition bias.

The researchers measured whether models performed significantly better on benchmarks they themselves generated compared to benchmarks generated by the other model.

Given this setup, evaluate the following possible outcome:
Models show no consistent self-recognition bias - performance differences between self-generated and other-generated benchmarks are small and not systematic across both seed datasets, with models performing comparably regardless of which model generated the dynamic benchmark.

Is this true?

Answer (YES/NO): YES